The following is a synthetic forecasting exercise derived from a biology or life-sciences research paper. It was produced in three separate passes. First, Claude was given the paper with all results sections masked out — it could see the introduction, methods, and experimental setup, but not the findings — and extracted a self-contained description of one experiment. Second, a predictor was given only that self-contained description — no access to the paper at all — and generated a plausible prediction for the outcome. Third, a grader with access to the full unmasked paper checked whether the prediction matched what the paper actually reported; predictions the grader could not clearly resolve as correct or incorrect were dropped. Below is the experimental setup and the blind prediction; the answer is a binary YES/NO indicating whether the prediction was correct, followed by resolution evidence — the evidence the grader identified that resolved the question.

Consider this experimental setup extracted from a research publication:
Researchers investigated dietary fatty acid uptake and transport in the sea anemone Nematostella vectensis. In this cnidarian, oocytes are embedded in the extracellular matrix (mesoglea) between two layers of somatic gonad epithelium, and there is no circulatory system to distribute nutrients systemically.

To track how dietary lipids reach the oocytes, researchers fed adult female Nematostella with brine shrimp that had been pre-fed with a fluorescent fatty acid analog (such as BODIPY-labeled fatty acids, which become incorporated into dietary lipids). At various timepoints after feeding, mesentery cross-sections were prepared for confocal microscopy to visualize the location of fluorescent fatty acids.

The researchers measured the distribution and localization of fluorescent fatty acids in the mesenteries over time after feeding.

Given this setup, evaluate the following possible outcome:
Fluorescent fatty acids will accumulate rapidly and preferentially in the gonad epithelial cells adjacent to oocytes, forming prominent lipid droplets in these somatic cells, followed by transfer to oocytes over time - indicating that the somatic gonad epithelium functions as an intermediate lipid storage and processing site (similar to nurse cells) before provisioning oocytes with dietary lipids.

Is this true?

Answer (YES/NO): NO